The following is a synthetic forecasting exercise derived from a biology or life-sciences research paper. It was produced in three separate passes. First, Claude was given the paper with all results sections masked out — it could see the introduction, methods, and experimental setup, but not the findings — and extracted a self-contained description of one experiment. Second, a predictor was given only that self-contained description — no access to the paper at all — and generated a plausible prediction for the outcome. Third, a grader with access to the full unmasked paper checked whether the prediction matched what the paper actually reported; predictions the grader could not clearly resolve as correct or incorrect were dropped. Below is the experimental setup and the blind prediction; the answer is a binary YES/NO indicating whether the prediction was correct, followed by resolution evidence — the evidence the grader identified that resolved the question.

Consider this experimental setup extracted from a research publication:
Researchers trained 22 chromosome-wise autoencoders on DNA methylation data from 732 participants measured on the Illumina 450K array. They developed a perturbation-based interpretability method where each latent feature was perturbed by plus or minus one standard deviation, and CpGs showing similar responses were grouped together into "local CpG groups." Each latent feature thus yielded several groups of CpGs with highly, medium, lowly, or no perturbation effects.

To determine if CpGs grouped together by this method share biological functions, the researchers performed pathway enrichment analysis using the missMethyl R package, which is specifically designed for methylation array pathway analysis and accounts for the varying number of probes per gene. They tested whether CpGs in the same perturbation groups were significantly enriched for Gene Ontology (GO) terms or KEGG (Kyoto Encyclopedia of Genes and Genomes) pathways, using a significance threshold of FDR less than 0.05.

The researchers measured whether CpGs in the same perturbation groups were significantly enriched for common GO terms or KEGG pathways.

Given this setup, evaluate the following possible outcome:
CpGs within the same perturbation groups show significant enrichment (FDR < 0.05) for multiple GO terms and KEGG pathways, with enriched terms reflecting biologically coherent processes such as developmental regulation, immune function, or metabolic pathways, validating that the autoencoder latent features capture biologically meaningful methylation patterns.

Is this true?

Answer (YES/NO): NO